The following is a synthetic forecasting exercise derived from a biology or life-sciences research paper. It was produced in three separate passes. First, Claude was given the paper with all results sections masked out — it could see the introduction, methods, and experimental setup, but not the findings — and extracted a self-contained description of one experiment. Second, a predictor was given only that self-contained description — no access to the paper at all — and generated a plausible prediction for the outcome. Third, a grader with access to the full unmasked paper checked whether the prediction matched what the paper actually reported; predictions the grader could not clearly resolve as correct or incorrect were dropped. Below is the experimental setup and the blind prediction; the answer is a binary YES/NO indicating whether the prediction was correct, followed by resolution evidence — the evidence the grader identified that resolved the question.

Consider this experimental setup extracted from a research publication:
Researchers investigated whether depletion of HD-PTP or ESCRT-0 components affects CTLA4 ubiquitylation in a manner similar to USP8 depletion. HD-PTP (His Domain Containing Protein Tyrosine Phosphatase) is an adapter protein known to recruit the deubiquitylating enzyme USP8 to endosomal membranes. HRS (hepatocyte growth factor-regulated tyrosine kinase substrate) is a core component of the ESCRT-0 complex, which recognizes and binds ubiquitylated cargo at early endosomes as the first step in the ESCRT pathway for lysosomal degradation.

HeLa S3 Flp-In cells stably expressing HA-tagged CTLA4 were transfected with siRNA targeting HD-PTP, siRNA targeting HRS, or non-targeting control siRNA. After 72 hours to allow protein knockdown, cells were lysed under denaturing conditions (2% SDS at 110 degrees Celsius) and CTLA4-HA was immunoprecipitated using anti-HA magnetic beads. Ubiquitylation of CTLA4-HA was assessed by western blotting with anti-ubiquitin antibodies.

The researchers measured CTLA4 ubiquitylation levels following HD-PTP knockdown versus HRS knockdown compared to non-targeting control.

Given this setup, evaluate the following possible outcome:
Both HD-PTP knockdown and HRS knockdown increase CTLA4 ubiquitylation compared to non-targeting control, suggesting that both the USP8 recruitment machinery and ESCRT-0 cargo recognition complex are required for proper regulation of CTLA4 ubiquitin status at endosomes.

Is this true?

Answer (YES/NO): NO